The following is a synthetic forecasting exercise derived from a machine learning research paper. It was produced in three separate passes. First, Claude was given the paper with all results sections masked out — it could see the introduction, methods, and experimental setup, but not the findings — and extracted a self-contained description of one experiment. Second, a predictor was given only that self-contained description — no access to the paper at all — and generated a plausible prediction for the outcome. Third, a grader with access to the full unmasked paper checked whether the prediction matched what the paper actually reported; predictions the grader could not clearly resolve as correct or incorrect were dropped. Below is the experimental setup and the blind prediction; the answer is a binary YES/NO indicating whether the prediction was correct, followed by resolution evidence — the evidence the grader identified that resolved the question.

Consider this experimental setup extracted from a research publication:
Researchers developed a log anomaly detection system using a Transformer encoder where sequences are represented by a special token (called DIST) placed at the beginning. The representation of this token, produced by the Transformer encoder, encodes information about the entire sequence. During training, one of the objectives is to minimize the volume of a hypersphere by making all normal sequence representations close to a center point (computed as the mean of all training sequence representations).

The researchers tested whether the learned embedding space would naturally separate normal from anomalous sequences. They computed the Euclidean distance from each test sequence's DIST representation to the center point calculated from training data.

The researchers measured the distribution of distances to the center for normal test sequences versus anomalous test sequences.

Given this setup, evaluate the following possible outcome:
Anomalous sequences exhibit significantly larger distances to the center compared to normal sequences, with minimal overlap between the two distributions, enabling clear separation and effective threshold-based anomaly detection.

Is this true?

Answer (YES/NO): NO